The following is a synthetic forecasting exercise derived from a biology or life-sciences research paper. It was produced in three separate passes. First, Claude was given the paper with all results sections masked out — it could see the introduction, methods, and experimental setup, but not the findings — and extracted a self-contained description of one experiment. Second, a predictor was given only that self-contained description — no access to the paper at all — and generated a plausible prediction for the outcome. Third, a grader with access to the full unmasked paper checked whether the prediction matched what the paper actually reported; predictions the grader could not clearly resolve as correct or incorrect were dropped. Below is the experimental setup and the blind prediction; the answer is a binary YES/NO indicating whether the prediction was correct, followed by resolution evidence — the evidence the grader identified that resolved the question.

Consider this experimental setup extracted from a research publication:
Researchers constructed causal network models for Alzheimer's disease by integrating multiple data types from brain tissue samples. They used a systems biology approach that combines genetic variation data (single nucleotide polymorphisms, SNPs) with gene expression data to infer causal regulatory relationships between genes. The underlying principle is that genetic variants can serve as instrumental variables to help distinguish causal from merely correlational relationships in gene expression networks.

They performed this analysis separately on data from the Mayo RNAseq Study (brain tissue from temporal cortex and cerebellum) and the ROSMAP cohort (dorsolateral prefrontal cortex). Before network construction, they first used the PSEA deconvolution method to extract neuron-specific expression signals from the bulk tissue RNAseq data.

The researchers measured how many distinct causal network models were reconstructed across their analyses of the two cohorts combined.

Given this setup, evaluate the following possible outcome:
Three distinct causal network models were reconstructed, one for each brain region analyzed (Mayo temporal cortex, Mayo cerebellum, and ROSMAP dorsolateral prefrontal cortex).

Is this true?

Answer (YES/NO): NO